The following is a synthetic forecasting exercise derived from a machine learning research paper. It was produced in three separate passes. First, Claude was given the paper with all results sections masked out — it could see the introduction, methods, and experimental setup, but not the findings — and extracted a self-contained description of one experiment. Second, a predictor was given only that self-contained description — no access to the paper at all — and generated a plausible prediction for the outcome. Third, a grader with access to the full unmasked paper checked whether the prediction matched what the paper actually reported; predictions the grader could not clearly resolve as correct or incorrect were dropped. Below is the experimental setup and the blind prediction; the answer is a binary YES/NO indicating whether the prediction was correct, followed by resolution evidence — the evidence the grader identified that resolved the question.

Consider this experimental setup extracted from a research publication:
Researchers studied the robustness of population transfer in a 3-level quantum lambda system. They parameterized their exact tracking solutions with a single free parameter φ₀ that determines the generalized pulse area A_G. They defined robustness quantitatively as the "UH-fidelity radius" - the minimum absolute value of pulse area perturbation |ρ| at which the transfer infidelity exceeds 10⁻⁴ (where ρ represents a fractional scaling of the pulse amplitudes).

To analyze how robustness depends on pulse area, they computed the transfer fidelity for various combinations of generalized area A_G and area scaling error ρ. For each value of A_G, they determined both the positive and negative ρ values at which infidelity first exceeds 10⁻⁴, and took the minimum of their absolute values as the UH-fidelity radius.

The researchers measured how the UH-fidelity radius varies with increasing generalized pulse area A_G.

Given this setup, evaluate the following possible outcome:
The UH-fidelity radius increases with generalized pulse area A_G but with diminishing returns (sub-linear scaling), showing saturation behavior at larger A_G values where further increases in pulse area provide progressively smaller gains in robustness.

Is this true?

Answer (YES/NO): NO